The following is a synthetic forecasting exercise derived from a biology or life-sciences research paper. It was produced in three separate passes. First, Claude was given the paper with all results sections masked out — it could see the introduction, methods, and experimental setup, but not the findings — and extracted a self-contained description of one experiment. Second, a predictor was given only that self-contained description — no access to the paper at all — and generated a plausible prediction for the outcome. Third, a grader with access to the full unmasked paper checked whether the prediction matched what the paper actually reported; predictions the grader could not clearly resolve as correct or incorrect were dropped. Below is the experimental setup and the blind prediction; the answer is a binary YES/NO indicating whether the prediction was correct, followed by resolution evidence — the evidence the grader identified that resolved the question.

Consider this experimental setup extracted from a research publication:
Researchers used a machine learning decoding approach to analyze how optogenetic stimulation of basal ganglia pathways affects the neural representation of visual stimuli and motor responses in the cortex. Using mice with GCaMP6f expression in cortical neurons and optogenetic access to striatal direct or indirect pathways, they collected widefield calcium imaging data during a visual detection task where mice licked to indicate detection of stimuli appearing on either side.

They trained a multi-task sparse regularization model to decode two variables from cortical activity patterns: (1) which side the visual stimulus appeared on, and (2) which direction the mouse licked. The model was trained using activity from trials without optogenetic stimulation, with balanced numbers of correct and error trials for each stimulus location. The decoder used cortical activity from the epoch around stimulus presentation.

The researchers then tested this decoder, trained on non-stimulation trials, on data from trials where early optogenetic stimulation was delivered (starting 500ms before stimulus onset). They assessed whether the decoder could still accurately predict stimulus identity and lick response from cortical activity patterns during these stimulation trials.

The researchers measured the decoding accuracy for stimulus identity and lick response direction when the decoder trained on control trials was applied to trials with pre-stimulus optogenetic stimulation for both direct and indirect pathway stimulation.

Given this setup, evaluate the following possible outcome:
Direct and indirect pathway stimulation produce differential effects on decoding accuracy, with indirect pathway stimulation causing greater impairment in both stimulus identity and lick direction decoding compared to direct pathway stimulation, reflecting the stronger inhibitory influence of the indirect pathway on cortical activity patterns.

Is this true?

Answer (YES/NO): NO